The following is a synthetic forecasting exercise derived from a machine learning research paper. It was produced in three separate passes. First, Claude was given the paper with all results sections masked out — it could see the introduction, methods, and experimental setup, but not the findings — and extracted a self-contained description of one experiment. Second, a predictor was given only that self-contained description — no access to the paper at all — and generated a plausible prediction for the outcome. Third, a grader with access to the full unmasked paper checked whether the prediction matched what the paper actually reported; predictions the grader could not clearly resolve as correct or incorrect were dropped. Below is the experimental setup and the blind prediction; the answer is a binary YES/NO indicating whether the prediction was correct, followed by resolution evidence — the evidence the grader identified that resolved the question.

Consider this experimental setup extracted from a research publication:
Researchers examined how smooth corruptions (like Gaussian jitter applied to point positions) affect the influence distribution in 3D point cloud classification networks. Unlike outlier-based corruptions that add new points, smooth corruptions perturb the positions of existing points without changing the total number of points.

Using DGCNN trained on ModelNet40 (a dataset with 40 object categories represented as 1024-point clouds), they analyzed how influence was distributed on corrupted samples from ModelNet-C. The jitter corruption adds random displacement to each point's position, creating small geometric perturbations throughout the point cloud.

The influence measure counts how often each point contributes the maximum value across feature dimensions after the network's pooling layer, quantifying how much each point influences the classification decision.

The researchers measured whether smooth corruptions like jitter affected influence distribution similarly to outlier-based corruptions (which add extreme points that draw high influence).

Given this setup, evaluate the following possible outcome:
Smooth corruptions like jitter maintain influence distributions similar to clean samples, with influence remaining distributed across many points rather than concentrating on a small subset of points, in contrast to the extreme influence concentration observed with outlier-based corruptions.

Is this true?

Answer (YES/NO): NO